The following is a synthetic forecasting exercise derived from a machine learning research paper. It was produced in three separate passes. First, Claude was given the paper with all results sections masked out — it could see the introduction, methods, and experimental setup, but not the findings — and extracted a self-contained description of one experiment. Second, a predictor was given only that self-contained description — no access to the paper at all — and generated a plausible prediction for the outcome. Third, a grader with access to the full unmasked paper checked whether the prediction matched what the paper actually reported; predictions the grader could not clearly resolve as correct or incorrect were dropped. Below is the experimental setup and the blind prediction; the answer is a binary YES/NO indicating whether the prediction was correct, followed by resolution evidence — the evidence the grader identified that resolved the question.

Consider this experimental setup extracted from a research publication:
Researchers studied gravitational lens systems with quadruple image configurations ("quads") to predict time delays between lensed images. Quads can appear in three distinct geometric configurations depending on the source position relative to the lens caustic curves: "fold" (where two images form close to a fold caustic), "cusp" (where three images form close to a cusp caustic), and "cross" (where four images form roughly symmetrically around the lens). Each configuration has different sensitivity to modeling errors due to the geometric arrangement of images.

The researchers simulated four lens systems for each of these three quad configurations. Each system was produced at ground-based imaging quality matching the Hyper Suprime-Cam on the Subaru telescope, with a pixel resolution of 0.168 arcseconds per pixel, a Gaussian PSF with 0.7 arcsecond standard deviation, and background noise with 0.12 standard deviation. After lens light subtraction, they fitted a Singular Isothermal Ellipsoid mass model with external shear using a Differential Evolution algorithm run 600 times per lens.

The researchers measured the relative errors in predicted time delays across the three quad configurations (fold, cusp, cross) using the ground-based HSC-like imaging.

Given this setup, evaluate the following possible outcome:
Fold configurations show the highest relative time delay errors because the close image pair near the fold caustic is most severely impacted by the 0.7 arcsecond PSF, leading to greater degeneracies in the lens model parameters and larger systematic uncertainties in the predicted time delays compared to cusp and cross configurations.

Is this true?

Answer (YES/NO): NO